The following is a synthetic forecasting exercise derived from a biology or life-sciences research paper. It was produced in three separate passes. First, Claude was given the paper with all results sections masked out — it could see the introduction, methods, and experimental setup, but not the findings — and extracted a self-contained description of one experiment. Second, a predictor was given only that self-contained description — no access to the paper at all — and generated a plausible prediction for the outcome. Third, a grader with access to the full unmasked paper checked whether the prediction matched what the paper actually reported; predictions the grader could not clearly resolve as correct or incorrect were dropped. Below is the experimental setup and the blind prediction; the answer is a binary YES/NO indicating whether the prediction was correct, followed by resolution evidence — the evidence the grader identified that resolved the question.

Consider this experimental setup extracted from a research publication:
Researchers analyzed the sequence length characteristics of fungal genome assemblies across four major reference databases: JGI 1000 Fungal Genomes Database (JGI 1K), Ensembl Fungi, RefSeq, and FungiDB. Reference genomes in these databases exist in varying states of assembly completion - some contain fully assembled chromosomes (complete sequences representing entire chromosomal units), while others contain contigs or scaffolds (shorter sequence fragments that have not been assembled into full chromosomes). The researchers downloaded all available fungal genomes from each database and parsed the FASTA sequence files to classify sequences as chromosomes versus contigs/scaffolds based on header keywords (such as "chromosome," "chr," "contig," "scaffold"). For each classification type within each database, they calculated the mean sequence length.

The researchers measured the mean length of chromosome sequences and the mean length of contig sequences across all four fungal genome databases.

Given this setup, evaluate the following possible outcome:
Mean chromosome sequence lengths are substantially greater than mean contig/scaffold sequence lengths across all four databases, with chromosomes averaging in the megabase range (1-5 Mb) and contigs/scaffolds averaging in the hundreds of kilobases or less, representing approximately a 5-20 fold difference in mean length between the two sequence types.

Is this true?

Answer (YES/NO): NO